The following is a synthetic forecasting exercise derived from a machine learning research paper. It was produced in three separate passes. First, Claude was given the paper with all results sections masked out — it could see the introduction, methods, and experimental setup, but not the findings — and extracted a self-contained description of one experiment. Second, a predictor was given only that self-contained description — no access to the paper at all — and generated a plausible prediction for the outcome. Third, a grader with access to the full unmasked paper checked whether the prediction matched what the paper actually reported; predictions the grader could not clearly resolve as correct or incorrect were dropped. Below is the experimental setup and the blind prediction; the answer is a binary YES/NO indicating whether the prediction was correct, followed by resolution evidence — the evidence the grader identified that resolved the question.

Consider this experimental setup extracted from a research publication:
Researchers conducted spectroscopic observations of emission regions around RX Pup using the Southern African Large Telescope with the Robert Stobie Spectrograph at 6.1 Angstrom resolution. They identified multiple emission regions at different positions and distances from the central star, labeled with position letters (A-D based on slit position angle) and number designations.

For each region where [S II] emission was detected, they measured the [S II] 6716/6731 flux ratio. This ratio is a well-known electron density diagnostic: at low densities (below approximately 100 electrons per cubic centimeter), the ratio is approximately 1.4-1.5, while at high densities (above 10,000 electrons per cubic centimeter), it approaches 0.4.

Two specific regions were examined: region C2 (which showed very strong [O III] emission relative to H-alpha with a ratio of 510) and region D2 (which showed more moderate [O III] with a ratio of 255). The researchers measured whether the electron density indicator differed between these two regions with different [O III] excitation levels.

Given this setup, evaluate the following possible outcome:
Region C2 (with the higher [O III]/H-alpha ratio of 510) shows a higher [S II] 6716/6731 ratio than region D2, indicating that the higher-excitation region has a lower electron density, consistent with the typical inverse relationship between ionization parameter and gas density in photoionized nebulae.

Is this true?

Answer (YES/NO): YES